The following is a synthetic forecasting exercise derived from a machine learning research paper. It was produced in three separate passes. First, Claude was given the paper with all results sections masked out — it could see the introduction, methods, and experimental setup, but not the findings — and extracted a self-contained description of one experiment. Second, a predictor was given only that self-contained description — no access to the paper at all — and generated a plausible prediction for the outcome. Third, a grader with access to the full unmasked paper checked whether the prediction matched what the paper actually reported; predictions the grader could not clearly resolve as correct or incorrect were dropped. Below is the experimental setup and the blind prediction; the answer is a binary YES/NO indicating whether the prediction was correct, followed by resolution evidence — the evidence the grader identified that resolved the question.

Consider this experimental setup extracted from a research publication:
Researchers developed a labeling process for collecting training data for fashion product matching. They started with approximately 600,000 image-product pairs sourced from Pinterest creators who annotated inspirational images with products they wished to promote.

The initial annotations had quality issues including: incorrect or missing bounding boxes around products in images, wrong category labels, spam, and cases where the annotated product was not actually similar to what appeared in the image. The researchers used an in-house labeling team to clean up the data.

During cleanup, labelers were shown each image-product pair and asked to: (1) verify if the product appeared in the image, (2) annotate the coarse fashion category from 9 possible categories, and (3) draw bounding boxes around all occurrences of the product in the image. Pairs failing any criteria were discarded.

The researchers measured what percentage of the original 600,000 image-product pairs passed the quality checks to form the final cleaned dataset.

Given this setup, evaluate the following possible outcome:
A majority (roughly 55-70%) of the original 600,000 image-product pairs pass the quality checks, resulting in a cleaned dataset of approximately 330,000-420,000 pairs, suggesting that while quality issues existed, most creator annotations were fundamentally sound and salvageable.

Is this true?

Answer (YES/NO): NO